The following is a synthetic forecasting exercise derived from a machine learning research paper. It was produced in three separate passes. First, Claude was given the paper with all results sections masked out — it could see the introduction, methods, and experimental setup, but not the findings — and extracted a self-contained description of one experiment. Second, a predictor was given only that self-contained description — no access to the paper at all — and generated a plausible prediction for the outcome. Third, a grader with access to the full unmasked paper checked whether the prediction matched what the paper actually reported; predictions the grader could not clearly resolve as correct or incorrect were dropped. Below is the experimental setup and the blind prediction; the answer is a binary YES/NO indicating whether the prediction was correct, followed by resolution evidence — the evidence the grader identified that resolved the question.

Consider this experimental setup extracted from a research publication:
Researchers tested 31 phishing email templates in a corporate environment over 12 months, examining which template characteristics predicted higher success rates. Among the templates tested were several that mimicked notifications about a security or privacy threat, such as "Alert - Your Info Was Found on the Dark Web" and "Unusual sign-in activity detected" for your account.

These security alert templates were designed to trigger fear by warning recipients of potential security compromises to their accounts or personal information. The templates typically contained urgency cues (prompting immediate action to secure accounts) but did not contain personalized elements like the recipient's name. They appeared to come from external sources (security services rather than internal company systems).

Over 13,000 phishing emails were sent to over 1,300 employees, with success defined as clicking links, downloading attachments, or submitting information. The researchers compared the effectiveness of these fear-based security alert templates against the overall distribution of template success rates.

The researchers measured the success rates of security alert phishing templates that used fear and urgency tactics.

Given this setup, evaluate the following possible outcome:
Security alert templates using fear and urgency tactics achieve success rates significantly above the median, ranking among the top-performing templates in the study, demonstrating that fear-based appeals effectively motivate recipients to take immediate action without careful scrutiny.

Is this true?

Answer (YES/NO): NO